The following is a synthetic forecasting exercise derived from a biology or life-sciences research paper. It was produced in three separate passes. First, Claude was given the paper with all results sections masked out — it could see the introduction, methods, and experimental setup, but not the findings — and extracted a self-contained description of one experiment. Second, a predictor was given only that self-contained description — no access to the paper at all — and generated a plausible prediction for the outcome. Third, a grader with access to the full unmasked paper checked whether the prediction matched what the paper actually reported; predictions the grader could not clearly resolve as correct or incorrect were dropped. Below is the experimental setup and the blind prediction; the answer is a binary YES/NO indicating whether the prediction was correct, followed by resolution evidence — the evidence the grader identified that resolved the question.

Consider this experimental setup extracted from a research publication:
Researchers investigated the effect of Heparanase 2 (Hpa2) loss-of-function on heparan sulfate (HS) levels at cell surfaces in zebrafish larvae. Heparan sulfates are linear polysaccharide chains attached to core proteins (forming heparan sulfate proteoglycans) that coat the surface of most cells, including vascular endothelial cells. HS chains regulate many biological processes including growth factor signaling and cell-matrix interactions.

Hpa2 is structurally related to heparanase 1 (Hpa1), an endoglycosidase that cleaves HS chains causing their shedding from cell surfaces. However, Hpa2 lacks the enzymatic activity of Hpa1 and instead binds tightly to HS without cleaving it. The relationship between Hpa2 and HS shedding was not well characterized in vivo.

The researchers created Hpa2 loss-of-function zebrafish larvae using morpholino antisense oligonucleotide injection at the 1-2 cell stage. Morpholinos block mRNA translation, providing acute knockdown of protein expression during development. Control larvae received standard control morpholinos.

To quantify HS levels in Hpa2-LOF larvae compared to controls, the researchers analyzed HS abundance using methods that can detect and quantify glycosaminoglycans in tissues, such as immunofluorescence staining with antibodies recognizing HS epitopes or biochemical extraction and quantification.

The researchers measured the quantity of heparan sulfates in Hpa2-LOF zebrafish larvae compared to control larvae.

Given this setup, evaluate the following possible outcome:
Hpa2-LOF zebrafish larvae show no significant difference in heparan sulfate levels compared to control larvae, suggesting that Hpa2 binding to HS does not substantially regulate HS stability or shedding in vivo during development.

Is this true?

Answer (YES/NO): NO